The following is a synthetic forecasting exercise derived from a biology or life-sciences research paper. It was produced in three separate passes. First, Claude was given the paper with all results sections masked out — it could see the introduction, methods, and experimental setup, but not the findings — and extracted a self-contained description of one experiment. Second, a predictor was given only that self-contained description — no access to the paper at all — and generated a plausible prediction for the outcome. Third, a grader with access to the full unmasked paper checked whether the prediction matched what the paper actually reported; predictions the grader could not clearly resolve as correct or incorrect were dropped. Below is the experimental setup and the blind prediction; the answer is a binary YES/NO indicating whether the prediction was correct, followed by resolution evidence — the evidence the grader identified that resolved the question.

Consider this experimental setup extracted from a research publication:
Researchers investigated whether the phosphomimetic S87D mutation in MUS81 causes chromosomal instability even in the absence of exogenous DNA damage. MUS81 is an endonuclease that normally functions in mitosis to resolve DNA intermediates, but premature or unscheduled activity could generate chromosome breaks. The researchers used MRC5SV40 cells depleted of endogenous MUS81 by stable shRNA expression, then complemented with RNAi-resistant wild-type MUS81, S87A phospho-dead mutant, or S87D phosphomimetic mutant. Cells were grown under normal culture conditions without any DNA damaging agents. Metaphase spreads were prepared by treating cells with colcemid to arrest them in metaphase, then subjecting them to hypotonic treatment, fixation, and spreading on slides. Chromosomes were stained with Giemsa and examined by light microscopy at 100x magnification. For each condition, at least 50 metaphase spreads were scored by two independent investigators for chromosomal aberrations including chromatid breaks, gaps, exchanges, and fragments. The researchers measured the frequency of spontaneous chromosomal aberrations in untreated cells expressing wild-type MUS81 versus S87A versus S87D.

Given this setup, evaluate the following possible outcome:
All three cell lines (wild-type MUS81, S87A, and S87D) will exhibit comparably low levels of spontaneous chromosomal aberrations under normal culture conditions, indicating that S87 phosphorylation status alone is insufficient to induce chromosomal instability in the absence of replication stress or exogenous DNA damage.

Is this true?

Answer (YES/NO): NO